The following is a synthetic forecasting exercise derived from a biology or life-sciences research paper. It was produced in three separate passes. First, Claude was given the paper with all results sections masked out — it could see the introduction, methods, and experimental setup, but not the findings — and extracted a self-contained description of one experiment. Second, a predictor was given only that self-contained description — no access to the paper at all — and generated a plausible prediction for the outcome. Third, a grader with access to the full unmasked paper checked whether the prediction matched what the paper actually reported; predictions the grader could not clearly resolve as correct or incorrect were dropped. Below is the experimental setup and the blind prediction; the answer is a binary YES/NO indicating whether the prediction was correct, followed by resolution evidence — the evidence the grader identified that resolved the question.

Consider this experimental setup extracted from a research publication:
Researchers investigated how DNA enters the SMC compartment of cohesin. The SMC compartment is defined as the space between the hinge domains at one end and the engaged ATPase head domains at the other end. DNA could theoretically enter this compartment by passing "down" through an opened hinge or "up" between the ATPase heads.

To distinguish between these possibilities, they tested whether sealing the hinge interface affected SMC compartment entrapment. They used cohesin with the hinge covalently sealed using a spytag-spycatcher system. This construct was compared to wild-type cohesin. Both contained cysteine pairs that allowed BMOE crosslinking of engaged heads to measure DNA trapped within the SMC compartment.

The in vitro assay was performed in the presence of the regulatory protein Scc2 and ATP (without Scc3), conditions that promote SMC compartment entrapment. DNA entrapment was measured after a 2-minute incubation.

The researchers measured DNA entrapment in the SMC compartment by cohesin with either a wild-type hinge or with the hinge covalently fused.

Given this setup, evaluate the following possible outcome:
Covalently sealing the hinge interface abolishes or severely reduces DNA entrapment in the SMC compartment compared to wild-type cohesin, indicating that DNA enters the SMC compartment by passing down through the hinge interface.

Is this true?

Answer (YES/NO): NO